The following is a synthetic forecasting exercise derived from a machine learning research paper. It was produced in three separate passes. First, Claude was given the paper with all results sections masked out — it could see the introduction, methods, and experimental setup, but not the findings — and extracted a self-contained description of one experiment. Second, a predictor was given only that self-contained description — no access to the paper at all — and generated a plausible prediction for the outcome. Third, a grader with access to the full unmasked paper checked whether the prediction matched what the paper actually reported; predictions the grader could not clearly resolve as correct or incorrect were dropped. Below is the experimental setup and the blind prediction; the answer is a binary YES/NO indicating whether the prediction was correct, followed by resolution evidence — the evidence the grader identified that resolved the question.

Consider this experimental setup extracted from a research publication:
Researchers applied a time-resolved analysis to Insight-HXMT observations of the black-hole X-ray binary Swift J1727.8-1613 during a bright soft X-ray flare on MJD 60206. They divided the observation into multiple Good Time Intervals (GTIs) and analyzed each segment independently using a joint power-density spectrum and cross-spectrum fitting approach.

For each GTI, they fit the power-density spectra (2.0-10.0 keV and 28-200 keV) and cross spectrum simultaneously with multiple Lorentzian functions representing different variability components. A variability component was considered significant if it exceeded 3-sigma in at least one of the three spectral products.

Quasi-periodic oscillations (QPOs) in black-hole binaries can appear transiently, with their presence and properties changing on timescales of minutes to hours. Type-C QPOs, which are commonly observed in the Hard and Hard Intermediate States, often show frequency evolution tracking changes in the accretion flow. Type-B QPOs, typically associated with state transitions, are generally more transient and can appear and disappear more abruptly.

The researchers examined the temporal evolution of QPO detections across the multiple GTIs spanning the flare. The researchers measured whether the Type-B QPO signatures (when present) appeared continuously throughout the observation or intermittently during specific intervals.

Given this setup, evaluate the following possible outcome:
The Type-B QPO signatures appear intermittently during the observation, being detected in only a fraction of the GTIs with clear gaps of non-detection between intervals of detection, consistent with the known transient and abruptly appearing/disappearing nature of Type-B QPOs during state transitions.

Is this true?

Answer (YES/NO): NO